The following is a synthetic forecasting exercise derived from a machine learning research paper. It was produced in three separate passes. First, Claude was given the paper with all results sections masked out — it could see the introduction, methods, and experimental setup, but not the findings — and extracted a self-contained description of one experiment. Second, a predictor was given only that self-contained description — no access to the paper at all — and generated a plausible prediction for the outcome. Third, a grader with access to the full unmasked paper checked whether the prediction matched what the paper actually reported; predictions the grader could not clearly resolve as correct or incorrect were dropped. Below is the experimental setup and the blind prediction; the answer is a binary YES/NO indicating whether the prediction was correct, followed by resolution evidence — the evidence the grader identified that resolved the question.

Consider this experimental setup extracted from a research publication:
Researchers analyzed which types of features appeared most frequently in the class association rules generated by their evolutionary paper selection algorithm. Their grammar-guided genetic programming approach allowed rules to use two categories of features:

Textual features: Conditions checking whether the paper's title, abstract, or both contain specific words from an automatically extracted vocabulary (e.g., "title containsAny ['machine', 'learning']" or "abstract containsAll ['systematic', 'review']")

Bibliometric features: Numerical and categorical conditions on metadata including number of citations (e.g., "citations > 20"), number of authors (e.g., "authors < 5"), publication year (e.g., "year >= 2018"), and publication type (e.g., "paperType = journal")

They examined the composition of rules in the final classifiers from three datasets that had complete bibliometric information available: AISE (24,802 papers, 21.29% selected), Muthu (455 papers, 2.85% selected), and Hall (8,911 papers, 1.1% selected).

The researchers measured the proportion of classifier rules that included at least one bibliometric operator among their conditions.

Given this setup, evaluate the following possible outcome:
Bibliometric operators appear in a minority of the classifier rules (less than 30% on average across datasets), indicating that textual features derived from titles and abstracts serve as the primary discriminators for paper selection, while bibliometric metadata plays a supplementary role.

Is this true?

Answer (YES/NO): YES